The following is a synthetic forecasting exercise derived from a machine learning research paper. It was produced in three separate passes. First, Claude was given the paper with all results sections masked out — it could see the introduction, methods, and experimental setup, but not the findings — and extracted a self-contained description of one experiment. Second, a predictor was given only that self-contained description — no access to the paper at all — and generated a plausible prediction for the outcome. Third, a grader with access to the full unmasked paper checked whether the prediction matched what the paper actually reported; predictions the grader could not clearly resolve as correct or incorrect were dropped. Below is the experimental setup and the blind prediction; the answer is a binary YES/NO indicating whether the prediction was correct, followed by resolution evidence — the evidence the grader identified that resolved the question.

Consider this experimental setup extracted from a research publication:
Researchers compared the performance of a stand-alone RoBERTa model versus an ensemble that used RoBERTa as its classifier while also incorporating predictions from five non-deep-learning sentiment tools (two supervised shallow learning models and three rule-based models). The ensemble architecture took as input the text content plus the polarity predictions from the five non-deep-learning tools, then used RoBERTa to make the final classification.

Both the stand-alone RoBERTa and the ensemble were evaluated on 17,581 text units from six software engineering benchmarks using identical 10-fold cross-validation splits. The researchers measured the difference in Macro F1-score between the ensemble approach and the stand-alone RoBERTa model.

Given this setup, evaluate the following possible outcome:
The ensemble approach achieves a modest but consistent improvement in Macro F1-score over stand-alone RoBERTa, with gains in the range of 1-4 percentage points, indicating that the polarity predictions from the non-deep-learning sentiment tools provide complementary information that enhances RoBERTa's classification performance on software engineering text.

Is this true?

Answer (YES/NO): NO